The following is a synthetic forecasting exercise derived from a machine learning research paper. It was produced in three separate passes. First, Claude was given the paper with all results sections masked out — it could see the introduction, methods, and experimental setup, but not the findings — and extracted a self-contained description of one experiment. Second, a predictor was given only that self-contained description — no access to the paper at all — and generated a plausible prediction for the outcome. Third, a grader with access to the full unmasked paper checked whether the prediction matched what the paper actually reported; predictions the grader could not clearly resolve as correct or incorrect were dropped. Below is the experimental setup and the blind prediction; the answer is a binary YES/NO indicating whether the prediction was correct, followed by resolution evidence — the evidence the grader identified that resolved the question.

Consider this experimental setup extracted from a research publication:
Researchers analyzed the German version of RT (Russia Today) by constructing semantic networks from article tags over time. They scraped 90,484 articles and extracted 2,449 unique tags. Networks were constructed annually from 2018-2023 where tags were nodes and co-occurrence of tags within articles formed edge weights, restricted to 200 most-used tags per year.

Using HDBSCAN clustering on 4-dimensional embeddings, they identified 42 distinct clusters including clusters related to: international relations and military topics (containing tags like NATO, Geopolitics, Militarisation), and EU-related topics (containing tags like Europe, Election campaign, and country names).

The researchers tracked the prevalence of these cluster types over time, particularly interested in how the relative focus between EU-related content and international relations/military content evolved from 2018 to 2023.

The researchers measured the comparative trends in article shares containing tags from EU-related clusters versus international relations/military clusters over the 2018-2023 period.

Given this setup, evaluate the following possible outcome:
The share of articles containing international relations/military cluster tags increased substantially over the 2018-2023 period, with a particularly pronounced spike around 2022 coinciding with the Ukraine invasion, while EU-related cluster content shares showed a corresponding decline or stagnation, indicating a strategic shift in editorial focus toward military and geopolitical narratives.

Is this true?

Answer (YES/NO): YES